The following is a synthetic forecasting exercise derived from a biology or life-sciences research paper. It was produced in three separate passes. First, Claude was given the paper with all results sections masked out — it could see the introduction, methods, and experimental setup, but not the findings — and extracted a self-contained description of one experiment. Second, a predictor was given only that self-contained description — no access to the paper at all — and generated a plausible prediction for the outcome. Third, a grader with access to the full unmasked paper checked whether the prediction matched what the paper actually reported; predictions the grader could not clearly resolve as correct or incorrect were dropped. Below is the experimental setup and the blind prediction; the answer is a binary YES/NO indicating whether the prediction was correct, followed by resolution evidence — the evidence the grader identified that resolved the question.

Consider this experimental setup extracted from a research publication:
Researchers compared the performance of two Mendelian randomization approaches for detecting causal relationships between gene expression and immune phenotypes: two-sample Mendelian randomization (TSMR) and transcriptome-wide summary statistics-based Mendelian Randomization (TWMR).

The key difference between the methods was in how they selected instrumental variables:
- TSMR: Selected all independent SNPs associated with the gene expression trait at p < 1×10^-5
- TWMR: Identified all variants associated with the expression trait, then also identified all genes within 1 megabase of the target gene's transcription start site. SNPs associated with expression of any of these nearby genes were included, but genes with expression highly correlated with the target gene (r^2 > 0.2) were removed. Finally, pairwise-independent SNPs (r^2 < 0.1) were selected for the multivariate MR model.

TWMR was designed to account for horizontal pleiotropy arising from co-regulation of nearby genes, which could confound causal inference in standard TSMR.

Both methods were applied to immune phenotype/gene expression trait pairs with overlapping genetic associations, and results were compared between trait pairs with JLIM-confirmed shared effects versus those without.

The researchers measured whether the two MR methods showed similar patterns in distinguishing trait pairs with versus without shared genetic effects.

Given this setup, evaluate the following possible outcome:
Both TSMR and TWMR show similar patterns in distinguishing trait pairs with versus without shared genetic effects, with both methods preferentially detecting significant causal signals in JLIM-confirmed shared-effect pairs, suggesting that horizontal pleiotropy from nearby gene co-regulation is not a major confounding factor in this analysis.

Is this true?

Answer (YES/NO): NO